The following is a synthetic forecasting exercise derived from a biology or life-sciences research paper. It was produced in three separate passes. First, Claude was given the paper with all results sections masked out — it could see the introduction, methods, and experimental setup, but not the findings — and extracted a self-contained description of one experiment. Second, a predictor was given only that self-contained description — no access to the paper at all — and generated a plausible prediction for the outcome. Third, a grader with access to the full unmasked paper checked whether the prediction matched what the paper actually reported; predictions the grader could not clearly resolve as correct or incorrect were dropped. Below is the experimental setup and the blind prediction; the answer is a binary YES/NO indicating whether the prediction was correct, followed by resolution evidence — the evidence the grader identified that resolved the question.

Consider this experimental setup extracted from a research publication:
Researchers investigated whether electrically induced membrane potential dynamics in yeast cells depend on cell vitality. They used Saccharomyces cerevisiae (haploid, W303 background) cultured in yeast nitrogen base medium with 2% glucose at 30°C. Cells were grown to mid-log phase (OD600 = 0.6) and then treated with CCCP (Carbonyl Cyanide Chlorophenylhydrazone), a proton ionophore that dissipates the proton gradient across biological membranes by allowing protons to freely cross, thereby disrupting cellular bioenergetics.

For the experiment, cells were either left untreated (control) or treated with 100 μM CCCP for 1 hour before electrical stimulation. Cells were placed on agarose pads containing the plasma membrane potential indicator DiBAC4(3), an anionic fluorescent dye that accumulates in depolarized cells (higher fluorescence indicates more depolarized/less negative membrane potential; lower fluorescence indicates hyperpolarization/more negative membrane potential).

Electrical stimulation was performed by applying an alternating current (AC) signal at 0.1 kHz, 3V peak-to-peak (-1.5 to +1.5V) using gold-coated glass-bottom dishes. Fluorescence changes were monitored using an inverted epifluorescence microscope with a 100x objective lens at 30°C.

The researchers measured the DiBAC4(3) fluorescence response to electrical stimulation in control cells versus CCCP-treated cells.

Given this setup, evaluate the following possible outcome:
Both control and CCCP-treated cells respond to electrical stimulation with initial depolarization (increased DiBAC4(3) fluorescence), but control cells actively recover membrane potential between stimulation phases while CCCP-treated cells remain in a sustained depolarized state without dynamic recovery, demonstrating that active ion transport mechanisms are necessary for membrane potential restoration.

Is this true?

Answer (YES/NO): NO